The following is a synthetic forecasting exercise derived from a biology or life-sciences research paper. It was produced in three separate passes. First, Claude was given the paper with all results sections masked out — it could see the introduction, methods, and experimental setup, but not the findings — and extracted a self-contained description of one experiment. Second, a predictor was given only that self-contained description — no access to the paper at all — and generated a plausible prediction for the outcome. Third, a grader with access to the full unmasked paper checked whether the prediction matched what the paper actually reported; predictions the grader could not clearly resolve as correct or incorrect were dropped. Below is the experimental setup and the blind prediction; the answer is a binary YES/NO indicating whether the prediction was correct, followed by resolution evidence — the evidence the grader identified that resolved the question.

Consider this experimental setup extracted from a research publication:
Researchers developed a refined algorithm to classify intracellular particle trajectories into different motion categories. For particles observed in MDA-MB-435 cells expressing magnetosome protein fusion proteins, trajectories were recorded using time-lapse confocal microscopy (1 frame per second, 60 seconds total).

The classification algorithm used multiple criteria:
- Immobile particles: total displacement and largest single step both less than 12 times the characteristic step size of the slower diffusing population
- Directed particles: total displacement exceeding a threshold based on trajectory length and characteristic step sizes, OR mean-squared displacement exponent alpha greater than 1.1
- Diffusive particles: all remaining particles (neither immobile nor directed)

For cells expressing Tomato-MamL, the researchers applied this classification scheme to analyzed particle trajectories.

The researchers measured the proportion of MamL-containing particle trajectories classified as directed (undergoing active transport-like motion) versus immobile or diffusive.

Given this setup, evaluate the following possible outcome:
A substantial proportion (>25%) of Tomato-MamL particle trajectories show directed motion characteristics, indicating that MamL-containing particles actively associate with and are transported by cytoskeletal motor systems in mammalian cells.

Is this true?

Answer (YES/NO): NO